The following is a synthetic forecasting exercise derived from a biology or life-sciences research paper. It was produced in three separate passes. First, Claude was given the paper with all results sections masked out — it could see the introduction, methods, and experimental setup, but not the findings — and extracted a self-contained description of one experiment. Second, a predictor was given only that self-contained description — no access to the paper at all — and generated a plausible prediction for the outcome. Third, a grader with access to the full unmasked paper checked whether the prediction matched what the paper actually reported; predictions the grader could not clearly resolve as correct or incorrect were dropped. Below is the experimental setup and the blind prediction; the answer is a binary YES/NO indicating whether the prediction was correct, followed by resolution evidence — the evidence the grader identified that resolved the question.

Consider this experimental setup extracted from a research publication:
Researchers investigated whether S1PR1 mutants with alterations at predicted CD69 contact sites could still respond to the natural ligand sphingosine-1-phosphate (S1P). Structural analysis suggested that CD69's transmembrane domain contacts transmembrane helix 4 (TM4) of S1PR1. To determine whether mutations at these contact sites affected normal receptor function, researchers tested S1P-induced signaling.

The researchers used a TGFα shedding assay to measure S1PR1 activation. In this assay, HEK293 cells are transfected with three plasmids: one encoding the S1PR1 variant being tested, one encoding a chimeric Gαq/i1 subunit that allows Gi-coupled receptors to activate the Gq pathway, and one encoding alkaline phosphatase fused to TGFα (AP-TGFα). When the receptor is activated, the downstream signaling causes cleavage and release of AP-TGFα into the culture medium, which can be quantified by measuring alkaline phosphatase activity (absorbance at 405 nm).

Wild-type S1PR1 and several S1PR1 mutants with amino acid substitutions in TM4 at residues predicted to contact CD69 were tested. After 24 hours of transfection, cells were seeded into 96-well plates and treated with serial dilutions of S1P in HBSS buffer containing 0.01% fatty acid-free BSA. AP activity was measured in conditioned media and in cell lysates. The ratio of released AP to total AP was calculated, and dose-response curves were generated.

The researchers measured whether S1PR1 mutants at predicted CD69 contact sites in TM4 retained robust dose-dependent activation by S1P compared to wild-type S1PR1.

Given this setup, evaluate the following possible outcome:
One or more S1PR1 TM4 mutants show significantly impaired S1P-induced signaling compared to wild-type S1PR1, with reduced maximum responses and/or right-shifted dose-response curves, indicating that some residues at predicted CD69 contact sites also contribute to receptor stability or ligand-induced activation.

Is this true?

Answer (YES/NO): NO